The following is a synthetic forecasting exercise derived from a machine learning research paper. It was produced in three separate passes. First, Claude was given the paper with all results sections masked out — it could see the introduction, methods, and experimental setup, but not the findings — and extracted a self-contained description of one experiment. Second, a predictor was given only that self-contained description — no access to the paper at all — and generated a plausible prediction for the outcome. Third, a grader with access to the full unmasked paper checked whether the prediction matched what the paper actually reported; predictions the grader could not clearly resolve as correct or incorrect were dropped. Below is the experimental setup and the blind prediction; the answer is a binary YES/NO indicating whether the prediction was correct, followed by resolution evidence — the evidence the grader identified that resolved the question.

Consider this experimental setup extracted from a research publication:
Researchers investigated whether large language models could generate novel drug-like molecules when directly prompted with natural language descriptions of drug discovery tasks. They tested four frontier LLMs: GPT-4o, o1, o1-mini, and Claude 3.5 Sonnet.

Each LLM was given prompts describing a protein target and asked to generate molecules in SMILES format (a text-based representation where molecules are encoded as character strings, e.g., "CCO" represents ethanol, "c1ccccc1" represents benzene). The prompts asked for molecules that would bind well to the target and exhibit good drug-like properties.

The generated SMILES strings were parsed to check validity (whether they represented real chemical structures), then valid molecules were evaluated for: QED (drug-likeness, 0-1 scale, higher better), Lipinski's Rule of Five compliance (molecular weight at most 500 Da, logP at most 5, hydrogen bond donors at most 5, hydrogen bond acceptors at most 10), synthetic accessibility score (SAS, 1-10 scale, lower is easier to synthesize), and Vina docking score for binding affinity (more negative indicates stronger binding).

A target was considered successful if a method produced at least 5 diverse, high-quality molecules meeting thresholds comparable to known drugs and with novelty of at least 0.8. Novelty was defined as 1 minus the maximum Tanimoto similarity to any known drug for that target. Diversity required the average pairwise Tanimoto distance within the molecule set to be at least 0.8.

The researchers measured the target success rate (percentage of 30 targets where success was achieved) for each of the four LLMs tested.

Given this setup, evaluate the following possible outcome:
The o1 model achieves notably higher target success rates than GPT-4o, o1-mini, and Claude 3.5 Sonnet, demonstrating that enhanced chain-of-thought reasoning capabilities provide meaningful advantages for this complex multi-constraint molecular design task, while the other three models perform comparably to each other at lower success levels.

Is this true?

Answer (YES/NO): NO